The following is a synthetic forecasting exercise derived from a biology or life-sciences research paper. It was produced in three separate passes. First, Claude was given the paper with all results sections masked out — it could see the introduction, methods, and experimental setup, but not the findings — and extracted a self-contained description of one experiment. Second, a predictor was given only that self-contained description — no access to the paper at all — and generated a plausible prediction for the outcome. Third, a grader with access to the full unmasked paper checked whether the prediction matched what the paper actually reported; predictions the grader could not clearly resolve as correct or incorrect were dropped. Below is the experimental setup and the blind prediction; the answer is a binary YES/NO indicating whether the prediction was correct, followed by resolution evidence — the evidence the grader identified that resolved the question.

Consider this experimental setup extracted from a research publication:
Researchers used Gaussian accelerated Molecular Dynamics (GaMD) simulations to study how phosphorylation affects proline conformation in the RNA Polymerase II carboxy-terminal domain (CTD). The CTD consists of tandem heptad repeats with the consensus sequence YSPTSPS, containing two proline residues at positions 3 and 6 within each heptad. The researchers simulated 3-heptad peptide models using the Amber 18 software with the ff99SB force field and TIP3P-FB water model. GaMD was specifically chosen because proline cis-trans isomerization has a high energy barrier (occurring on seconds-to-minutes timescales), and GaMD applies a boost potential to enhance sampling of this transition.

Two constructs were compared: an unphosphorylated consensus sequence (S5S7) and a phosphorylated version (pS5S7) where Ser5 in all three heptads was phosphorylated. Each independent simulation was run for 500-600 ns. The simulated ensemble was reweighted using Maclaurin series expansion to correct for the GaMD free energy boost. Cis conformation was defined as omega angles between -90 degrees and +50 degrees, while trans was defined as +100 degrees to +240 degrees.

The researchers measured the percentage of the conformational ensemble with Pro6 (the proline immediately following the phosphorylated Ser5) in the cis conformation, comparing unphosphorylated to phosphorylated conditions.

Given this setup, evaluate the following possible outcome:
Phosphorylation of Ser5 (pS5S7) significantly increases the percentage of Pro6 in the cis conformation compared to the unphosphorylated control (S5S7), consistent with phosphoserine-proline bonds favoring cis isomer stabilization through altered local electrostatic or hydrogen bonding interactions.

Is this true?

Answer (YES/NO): NO